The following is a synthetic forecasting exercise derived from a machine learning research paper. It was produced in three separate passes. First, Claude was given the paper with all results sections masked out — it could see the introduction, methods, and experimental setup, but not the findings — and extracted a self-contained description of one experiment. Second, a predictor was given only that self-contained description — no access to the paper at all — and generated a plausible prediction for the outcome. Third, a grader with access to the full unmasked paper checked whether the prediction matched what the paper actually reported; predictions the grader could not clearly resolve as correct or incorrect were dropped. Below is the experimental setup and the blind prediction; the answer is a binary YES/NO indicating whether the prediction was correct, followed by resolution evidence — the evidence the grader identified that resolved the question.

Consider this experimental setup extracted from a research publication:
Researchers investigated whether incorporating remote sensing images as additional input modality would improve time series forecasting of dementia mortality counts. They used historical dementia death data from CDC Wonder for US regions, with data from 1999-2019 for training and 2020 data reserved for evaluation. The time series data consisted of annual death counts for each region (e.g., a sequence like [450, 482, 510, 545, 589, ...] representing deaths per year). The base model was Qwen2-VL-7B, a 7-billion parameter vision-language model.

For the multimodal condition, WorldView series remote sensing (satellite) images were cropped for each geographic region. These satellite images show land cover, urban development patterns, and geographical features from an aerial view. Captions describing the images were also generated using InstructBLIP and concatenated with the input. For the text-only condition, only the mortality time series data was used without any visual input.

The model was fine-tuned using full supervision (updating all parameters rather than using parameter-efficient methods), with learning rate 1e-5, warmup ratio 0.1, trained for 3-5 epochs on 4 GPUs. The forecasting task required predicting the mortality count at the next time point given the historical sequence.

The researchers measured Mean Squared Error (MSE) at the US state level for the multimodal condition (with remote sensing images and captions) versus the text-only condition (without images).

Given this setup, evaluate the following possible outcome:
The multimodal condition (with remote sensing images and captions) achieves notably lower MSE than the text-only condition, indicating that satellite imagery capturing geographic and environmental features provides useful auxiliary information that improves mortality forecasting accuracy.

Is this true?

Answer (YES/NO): YES